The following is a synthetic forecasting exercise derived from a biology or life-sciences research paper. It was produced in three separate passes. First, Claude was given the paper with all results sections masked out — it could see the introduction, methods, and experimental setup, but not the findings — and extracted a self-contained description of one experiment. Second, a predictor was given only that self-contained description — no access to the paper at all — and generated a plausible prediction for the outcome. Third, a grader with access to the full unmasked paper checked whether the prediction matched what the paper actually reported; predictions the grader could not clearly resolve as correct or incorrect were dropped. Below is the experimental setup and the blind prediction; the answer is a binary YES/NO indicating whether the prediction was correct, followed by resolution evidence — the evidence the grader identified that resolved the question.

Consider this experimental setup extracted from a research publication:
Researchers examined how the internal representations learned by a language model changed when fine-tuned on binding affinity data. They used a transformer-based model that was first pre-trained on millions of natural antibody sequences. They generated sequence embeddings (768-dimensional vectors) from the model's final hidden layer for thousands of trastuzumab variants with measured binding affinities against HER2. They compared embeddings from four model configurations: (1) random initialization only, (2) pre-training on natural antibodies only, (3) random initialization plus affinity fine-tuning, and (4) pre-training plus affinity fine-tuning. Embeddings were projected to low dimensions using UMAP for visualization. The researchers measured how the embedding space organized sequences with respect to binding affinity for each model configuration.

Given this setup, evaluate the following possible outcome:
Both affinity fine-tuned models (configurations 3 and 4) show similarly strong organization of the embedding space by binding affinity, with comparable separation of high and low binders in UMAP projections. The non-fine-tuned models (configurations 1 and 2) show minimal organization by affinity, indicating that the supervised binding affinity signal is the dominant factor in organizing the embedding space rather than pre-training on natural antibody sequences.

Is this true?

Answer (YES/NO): NO